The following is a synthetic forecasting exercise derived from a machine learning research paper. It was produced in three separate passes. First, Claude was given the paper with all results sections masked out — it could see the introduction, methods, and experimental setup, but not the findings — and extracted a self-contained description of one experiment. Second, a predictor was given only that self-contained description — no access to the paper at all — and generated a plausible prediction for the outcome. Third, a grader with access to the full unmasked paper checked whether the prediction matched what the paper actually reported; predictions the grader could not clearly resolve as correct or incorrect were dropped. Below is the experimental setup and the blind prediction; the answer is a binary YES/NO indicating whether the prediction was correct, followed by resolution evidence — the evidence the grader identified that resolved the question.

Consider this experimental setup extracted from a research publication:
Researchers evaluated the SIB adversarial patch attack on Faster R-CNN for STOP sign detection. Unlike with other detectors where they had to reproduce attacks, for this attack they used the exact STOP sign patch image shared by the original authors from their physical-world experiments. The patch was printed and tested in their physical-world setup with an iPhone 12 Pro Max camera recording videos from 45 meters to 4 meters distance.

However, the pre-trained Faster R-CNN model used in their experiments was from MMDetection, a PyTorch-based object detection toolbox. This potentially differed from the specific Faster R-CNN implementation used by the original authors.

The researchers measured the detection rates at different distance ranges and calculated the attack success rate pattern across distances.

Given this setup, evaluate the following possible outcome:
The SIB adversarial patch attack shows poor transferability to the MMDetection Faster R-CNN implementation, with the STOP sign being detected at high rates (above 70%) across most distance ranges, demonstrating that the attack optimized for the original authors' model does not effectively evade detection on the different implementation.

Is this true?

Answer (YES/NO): YES